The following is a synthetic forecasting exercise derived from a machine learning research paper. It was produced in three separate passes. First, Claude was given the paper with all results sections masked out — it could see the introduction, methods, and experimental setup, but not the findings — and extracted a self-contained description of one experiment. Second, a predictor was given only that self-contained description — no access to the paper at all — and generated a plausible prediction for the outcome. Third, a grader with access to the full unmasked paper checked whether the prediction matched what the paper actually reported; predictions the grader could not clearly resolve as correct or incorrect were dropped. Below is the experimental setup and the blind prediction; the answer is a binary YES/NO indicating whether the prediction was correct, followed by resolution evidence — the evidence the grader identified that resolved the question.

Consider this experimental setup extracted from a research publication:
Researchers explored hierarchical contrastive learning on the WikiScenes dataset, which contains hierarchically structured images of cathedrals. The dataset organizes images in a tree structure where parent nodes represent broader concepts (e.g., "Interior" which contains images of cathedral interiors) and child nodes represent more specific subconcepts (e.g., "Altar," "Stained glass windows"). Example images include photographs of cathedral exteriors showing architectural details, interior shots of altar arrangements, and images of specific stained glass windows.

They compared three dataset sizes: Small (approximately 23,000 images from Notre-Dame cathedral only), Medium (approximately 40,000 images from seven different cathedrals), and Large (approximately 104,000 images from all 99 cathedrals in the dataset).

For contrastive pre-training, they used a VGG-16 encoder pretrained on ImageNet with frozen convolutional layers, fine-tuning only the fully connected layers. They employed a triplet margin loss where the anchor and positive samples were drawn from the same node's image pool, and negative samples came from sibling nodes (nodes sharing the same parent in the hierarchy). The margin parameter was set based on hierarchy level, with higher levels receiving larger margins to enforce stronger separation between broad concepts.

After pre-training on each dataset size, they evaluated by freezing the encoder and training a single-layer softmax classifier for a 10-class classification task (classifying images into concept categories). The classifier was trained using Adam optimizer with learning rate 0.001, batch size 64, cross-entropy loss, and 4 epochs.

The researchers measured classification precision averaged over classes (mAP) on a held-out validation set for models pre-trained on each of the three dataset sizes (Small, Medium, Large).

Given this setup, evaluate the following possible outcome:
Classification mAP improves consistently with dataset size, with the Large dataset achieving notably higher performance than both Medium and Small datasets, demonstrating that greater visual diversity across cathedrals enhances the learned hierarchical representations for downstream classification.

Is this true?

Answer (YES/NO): NO